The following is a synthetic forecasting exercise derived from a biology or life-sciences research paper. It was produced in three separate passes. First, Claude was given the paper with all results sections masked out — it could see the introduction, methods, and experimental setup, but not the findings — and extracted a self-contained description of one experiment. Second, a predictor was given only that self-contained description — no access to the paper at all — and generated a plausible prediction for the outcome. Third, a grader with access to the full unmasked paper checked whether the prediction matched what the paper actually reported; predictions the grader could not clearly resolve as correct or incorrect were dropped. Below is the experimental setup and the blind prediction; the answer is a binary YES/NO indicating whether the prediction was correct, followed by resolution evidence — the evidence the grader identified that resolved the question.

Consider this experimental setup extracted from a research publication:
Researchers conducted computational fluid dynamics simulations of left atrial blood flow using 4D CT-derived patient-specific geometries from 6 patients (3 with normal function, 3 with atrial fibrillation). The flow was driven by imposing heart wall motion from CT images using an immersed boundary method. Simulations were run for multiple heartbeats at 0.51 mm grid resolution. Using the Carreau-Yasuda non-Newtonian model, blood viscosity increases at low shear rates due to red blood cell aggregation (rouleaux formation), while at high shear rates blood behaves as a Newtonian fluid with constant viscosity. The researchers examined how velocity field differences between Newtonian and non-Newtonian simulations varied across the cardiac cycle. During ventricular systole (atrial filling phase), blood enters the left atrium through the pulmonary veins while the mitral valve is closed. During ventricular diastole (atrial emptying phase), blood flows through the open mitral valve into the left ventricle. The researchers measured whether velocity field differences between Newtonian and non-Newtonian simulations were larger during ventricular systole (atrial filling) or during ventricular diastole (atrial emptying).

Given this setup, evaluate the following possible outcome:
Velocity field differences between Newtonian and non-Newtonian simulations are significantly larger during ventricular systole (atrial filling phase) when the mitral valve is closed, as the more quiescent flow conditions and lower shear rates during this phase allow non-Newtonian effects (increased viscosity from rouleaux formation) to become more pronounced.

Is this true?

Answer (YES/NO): NO